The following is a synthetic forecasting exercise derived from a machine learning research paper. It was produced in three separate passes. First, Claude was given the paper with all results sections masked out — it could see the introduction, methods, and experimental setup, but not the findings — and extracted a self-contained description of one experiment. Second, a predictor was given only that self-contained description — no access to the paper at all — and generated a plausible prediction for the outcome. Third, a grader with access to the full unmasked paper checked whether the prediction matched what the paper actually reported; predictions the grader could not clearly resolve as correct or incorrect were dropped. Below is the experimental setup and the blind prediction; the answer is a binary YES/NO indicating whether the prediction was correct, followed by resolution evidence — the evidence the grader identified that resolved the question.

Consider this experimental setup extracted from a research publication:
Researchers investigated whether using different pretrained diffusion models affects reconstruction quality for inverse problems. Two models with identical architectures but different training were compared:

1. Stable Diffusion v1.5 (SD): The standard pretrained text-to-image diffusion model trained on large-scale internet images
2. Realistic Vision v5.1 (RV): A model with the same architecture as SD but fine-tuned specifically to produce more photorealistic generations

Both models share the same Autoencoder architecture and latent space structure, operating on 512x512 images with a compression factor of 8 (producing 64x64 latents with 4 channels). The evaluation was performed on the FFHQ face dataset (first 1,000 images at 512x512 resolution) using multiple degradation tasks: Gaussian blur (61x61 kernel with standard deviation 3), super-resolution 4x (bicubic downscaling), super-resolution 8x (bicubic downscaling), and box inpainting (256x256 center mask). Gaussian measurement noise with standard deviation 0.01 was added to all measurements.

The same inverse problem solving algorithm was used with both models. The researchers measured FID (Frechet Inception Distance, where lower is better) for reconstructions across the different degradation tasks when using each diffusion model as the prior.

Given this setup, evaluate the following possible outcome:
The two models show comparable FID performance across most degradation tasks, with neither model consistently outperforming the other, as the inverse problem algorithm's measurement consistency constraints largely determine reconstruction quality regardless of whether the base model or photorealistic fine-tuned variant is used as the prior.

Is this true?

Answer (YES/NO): NO